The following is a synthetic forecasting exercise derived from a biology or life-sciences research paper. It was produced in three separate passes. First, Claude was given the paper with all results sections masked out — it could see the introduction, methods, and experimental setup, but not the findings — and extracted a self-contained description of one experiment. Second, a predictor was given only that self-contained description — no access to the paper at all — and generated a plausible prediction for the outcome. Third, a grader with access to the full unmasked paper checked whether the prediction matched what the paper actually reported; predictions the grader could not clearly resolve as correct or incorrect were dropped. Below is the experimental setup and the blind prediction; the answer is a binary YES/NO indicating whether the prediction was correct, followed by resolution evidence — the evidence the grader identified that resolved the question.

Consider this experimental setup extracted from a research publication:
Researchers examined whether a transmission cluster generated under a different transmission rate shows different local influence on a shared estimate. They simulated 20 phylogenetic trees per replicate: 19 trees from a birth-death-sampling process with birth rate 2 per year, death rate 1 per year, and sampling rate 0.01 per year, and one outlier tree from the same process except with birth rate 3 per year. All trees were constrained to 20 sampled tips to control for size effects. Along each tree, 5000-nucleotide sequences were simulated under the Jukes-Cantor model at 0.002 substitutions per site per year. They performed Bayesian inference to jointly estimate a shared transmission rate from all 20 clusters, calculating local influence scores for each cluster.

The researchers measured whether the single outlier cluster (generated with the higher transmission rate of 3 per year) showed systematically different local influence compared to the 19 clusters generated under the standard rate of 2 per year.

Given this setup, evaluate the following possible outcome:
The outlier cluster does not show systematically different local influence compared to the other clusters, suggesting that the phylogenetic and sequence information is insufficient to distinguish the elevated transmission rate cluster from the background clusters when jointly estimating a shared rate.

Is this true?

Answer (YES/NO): NO